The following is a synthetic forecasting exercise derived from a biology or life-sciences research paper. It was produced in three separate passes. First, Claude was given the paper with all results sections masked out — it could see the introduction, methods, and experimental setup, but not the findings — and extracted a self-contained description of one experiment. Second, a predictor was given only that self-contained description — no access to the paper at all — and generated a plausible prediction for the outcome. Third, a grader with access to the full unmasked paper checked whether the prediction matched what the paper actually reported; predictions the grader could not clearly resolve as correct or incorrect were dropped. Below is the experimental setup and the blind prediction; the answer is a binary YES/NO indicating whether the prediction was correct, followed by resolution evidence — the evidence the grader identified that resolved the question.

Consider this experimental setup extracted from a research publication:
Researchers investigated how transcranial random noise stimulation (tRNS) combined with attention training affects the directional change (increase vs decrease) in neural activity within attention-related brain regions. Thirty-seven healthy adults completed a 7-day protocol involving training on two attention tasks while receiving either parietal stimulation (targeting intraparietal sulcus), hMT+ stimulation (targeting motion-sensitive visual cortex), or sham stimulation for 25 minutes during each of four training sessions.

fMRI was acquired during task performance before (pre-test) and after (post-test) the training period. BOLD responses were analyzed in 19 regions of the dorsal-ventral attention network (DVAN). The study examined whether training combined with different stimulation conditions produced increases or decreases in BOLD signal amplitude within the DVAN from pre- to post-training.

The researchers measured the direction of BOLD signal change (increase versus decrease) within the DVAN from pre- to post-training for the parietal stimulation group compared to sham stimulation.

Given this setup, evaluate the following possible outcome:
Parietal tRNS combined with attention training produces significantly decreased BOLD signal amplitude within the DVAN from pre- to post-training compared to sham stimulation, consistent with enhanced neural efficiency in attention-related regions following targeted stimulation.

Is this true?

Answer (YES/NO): NO